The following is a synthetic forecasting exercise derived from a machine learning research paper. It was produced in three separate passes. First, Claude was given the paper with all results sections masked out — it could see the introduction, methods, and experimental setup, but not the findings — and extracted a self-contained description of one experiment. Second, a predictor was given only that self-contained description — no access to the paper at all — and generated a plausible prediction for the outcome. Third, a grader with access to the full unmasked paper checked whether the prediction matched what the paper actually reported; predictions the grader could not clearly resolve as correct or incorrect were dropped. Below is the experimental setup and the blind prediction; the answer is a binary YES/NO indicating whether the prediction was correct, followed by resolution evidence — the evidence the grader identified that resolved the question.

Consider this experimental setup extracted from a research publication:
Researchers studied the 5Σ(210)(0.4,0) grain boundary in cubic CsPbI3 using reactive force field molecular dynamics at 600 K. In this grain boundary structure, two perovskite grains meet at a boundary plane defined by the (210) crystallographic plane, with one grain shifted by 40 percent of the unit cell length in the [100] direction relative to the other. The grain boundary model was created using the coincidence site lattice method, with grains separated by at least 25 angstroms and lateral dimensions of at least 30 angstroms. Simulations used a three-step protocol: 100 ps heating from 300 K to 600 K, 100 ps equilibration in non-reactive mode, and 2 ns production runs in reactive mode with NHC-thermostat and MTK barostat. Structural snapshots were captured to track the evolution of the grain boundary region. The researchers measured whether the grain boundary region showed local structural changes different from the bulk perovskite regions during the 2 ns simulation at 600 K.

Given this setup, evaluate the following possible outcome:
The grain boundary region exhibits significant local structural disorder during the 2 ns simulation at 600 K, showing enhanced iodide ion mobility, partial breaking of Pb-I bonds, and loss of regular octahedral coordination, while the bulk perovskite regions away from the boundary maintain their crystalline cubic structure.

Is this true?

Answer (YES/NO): NO